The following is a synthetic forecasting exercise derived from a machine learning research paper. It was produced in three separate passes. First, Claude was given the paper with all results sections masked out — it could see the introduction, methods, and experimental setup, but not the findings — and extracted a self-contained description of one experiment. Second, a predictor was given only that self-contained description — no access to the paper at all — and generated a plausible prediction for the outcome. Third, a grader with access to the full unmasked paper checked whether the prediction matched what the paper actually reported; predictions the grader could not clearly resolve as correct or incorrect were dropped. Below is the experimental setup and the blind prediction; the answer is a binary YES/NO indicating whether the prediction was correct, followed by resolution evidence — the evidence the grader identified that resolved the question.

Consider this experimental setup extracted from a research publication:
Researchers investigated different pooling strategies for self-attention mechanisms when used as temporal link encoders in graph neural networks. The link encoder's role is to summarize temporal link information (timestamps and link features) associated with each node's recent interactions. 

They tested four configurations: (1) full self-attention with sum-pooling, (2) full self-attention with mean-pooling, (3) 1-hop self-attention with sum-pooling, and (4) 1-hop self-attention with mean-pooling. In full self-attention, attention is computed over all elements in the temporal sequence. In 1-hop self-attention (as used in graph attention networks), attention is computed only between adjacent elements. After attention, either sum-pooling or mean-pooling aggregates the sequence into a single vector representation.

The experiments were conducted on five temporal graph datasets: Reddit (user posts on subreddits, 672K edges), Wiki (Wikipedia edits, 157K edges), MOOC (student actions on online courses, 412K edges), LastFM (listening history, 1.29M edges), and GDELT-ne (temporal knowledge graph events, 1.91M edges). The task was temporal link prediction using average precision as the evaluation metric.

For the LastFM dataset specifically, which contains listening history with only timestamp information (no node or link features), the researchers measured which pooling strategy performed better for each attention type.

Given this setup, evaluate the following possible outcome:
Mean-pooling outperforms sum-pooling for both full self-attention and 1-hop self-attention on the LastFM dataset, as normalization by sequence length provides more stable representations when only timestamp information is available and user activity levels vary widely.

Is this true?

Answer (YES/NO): NO